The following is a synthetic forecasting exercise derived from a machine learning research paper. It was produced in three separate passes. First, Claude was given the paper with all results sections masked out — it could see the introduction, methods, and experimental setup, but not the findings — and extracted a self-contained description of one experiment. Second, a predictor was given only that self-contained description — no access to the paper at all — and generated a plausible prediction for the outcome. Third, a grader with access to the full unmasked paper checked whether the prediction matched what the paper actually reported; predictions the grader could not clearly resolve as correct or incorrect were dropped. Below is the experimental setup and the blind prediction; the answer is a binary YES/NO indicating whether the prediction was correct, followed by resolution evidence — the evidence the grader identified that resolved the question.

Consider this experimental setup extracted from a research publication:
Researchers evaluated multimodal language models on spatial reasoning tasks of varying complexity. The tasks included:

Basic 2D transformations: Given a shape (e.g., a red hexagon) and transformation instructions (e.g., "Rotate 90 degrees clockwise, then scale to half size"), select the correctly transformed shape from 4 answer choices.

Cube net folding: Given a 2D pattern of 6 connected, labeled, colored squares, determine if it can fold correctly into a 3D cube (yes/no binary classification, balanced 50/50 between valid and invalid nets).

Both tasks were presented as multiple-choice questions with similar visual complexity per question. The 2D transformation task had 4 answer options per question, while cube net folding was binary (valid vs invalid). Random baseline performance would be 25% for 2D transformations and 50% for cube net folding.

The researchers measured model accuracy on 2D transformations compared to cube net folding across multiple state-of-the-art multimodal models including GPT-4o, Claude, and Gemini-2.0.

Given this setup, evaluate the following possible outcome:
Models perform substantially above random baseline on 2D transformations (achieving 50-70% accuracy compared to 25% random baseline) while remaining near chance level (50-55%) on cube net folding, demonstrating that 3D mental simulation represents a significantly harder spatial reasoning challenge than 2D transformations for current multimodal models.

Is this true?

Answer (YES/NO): NO